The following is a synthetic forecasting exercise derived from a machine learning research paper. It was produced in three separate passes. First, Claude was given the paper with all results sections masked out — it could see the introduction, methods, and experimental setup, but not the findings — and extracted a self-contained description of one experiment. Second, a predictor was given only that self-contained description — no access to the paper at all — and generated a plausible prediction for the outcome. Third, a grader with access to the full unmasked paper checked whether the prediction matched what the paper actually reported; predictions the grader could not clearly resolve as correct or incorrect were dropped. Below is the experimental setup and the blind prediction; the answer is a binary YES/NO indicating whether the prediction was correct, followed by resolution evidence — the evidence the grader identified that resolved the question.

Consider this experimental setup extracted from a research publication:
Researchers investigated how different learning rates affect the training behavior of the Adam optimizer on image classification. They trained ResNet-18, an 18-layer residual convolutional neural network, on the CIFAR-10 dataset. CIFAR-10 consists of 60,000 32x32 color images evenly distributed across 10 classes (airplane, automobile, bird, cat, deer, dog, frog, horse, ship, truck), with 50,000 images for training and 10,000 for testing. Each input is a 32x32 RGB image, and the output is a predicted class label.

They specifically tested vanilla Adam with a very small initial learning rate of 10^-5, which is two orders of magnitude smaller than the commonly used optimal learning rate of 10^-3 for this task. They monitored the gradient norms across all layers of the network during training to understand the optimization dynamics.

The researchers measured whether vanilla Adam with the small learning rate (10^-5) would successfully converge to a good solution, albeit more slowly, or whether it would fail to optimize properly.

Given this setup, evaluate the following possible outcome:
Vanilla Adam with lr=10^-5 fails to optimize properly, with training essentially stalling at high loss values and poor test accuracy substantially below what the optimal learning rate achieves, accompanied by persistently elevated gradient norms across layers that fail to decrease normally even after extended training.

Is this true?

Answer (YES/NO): YES